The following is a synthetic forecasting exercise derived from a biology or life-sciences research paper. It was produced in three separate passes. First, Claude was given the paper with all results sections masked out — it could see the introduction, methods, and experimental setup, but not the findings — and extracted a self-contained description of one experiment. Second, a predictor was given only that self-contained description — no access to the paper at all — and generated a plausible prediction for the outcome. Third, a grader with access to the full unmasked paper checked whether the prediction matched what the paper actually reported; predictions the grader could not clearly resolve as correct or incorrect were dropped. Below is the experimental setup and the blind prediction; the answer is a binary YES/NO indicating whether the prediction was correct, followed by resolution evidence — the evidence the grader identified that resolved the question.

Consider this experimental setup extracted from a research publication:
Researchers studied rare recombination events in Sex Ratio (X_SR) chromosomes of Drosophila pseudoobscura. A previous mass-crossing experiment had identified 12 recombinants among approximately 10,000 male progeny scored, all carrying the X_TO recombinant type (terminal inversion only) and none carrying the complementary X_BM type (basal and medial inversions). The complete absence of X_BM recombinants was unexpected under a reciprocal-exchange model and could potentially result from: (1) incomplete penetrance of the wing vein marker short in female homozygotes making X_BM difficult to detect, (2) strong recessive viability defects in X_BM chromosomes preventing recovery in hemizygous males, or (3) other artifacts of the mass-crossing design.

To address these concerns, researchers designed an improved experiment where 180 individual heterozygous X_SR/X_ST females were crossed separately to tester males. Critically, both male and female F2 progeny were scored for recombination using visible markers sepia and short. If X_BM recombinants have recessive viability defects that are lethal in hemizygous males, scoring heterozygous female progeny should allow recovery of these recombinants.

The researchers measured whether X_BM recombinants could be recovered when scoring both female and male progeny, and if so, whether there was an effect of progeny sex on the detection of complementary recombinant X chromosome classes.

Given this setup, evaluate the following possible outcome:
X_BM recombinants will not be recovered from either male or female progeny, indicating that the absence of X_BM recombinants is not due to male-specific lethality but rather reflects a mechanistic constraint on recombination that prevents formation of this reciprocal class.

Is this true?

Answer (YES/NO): NO